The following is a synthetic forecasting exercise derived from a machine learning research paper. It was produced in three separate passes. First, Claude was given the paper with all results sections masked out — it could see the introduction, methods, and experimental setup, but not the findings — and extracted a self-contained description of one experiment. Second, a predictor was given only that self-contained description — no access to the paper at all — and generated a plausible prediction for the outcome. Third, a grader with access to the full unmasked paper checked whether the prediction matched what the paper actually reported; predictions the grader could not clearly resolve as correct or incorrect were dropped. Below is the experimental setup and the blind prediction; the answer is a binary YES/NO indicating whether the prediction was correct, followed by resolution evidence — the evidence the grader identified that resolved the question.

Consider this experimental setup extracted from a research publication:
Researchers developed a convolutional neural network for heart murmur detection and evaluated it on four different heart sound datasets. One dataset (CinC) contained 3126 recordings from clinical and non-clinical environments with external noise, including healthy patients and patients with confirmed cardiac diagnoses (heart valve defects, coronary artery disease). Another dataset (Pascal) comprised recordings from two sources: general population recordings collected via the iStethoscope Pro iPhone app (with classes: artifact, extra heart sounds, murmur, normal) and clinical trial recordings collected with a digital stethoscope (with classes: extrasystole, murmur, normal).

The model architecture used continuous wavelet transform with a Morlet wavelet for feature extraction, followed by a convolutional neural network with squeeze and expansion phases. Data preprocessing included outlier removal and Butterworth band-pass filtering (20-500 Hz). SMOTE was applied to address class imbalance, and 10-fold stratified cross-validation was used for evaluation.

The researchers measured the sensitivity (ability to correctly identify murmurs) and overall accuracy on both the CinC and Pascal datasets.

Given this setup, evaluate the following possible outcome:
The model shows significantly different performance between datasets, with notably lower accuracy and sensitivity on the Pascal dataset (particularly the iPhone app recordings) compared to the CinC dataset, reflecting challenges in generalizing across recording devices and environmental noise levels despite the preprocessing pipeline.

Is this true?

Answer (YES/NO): NO